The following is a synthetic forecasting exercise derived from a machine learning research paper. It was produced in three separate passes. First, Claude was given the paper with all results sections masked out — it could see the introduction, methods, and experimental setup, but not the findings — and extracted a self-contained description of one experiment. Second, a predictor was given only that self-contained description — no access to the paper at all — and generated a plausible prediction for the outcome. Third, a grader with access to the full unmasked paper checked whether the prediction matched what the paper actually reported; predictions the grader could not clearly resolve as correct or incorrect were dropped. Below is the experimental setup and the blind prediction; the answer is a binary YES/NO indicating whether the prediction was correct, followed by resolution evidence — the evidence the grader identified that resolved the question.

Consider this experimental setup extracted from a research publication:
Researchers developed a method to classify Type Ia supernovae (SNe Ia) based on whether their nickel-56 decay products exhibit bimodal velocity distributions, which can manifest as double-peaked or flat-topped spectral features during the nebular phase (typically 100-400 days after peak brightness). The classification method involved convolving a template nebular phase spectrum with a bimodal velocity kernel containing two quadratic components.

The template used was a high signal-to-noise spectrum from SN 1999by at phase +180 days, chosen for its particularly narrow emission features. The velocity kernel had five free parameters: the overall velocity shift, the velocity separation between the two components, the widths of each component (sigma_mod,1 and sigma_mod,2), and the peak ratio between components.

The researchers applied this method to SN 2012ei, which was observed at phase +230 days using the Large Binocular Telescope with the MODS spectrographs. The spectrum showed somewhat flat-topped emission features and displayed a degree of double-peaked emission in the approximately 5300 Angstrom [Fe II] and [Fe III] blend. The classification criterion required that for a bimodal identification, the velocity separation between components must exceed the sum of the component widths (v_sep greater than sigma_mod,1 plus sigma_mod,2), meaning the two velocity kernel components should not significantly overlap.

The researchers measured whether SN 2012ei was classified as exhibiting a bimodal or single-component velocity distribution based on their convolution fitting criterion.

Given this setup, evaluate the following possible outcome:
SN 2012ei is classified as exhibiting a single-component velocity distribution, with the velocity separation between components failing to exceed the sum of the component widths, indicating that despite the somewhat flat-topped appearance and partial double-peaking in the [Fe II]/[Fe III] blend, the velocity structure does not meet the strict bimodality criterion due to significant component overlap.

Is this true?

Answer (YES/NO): YES